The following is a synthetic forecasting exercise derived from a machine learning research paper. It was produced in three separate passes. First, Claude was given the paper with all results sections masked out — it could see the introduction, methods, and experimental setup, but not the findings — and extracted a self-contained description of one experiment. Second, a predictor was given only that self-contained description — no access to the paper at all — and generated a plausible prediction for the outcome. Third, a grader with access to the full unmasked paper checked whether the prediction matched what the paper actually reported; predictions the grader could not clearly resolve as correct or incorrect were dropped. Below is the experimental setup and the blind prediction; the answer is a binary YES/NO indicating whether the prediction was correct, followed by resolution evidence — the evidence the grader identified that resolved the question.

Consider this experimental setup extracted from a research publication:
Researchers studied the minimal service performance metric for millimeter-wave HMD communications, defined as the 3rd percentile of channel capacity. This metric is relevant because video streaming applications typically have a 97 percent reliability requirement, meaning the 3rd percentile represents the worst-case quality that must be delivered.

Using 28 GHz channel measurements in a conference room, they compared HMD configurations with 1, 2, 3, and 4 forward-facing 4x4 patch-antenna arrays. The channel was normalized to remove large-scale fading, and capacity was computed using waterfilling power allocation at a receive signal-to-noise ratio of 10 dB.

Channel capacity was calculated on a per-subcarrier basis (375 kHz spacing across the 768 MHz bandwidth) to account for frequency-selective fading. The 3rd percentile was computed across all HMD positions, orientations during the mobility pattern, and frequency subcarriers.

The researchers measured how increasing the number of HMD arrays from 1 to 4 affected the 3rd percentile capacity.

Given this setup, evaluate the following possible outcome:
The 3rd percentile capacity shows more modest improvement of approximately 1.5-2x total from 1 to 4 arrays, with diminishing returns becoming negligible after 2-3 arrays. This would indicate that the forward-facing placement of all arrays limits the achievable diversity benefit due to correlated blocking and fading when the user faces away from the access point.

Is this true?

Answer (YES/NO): NO